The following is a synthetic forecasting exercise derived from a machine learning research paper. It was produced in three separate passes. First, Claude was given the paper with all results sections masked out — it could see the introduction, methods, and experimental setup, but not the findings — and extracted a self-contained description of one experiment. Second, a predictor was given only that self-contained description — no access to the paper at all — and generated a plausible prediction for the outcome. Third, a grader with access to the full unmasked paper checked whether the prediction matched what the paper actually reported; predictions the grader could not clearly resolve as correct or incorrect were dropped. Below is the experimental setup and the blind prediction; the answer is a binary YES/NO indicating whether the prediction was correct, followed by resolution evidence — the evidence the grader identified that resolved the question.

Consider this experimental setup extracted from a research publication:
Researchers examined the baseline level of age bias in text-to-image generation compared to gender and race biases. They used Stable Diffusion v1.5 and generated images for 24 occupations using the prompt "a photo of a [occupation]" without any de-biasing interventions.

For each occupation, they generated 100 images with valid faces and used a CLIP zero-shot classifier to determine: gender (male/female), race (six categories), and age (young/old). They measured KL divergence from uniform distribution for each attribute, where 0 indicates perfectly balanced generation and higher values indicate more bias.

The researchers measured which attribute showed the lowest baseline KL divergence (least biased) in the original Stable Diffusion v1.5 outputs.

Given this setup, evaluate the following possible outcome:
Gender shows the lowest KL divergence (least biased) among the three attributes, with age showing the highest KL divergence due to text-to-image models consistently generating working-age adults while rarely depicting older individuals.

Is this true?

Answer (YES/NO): NO